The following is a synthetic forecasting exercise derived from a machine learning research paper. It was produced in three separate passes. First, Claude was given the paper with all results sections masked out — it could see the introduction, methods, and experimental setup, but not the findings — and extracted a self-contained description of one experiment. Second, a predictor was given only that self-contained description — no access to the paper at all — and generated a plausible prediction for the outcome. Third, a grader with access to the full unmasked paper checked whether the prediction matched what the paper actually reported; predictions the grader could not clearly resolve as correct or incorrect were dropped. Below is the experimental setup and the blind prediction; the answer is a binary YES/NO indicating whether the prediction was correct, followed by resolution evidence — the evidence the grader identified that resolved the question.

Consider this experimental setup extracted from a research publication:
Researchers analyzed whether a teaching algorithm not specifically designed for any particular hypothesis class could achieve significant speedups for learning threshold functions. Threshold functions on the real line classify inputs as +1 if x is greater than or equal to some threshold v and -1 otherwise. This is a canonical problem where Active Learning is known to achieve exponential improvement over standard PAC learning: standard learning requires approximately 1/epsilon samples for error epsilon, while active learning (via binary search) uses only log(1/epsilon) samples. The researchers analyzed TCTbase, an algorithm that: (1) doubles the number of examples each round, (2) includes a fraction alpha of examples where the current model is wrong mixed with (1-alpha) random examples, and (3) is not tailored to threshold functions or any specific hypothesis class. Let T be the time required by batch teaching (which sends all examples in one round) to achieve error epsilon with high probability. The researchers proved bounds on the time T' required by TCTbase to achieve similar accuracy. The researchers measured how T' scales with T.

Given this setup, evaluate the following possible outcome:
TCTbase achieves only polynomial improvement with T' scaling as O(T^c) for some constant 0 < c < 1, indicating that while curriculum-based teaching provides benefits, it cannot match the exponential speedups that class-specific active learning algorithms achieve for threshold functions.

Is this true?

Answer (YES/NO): NO